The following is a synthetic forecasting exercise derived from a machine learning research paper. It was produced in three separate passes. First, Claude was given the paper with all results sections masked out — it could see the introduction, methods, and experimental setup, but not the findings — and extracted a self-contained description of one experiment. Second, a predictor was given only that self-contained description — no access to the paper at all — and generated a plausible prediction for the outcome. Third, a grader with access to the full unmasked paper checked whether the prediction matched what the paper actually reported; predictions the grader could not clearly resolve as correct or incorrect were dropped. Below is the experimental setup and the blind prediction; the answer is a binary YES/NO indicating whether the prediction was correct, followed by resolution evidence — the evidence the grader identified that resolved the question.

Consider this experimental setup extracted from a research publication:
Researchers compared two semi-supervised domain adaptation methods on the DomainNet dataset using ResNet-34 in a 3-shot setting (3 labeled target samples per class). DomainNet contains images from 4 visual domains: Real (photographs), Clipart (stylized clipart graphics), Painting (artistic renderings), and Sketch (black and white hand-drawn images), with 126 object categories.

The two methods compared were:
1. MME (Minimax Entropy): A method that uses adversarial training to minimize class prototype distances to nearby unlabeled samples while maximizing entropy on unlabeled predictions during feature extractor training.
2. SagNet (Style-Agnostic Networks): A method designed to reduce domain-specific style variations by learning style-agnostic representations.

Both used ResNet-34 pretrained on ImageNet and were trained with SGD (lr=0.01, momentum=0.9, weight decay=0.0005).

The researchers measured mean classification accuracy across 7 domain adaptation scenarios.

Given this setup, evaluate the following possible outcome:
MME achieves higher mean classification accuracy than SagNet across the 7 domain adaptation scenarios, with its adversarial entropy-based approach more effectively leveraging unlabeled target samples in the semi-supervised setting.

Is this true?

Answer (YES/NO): YES